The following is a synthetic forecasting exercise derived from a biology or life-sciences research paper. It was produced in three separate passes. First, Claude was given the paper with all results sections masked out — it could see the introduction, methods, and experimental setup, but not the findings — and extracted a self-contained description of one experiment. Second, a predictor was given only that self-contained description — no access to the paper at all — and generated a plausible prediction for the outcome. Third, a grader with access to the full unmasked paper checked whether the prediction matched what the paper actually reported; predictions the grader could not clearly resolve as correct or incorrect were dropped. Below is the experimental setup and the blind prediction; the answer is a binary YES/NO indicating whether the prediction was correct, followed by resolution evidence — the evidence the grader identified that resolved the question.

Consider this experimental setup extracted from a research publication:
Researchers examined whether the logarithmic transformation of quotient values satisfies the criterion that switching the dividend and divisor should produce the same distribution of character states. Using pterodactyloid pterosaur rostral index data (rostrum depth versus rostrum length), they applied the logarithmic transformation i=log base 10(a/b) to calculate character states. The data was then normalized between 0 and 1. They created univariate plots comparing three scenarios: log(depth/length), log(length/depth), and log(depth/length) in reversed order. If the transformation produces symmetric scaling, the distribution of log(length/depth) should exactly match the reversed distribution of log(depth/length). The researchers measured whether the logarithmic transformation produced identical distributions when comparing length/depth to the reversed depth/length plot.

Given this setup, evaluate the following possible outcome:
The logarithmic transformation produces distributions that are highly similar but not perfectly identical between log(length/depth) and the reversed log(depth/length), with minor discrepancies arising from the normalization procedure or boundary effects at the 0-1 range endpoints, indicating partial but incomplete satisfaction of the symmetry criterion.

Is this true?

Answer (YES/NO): NO